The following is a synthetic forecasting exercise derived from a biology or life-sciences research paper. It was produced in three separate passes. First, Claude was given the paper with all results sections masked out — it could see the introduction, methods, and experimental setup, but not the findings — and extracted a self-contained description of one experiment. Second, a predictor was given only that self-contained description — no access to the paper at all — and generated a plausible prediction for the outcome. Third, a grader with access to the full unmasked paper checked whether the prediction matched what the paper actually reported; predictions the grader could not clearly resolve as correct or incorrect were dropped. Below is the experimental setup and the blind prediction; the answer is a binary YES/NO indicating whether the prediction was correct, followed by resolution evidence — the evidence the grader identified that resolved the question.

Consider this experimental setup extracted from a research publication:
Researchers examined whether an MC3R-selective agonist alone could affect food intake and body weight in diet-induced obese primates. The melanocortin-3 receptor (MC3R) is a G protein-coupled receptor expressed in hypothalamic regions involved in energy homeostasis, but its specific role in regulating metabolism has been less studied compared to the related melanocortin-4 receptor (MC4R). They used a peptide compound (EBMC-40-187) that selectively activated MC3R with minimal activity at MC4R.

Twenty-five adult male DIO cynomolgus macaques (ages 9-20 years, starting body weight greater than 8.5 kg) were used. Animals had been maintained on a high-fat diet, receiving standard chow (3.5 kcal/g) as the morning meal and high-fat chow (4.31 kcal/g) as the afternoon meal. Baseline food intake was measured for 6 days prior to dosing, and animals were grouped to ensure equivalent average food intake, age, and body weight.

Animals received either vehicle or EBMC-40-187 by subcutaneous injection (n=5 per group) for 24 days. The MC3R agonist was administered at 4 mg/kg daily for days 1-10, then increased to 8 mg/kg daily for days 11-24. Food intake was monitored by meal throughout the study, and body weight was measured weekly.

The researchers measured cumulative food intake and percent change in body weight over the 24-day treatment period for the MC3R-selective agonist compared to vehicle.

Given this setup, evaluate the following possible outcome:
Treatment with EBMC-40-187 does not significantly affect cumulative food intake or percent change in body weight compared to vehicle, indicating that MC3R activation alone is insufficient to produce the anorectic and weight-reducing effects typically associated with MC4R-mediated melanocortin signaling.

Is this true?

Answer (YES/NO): NO